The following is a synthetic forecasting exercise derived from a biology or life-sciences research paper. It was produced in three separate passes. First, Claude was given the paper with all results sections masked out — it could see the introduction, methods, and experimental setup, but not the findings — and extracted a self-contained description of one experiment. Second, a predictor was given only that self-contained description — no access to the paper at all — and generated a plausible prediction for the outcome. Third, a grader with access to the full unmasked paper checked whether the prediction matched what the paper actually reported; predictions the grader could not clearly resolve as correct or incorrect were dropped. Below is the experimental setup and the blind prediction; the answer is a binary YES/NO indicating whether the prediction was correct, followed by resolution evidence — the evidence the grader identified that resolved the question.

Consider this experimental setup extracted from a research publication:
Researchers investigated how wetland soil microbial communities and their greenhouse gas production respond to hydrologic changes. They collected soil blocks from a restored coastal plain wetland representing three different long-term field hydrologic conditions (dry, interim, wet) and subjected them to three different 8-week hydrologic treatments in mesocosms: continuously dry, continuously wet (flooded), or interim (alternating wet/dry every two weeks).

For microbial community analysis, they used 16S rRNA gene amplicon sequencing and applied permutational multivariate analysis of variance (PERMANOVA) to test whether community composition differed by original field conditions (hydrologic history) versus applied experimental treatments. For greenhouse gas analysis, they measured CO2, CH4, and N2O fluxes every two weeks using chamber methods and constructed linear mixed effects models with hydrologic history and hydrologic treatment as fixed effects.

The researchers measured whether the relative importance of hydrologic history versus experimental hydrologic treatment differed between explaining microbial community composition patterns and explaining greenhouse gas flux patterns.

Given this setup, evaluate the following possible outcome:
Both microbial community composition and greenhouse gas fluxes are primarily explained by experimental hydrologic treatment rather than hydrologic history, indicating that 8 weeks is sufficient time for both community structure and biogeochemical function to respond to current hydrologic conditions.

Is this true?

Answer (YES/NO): NO